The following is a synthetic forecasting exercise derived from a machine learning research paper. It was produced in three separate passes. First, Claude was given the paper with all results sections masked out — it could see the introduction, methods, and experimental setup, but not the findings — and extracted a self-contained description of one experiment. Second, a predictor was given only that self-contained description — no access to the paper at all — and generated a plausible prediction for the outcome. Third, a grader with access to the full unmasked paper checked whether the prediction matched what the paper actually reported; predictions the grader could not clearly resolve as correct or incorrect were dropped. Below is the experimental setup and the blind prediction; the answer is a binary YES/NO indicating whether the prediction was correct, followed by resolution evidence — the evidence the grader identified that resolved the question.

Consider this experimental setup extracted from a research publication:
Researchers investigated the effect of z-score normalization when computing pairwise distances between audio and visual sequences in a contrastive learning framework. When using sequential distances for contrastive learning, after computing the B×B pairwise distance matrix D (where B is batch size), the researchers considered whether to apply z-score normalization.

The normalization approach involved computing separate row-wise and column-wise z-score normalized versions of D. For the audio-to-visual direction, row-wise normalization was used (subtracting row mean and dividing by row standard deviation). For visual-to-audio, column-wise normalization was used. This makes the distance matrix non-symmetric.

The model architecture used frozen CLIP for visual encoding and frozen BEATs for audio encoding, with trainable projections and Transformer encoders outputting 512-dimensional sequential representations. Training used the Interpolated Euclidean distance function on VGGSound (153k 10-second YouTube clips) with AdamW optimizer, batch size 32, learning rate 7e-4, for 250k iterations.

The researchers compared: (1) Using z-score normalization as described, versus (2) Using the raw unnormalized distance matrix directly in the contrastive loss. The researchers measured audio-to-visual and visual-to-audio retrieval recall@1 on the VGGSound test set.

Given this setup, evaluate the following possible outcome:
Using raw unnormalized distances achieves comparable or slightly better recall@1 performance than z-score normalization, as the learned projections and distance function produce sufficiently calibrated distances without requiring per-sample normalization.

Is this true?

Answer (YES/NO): NO